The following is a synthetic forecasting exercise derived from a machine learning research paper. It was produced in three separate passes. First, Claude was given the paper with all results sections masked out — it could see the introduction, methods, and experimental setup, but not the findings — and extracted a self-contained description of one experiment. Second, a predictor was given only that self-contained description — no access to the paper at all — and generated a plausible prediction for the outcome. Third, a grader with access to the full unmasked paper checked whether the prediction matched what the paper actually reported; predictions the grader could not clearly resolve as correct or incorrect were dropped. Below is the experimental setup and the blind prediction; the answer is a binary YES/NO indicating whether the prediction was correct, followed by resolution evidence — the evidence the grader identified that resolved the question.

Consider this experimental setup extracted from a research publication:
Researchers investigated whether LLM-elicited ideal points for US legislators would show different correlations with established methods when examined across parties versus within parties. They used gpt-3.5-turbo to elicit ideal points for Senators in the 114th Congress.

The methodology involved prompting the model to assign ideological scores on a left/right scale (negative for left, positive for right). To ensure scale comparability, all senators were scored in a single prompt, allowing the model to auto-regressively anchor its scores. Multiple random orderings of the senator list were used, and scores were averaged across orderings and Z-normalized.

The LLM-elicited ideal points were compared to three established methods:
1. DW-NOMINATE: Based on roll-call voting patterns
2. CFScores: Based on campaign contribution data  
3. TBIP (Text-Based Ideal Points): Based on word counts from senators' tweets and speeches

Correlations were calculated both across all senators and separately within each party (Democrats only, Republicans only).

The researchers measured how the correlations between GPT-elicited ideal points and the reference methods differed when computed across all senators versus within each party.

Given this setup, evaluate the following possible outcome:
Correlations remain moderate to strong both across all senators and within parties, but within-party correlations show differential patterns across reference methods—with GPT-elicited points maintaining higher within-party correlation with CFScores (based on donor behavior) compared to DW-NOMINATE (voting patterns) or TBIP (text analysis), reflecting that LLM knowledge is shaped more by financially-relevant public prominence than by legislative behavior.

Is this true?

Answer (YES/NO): NO